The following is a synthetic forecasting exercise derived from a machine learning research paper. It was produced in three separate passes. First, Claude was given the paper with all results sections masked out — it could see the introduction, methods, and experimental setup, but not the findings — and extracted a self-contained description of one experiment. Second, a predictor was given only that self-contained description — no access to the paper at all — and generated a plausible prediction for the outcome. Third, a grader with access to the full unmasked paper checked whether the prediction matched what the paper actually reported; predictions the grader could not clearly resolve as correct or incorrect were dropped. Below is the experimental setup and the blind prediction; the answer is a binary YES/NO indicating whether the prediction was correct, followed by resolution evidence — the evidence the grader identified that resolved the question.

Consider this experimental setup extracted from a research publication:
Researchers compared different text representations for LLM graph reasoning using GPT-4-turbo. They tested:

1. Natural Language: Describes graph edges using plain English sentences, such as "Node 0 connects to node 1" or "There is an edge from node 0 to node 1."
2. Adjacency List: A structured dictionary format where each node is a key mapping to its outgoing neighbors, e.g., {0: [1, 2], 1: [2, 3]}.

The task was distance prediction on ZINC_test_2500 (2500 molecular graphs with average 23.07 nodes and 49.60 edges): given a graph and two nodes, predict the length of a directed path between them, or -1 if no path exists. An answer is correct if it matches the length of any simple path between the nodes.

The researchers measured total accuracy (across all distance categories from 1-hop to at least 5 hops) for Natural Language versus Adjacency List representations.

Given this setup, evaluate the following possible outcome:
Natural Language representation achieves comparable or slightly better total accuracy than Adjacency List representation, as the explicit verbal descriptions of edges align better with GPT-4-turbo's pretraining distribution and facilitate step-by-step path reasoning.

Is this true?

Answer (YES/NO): NO